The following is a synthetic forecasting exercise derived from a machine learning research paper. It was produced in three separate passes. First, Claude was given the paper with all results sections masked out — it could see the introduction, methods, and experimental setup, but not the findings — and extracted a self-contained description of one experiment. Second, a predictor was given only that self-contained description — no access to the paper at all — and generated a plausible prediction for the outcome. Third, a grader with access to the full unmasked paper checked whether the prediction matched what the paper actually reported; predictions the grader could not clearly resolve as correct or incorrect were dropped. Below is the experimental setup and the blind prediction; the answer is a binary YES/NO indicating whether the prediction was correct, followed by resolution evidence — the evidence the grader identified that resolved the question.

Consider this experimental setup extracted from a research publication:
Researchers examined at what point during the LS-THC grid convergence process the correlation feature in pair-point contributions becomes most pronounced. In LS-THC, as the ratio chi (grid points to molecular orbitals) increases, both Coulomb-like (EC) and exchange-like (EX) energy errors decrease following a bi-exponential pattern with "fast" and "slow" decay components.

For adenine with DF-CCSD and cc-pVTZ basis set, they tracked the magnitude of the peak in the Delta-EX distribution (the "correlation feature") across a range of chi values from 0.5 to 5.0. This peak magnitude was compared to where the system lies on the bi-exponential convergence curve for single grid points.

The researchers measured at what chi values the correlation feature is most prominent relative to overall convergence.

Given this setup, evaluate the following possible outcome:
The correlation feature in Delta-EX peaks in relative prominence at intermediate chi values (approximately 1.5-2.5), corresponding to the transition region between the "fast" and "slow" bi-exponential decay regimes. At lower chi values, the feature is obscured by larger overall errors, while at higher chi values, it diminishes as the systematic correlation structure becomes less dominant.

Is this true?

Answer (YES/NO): YES